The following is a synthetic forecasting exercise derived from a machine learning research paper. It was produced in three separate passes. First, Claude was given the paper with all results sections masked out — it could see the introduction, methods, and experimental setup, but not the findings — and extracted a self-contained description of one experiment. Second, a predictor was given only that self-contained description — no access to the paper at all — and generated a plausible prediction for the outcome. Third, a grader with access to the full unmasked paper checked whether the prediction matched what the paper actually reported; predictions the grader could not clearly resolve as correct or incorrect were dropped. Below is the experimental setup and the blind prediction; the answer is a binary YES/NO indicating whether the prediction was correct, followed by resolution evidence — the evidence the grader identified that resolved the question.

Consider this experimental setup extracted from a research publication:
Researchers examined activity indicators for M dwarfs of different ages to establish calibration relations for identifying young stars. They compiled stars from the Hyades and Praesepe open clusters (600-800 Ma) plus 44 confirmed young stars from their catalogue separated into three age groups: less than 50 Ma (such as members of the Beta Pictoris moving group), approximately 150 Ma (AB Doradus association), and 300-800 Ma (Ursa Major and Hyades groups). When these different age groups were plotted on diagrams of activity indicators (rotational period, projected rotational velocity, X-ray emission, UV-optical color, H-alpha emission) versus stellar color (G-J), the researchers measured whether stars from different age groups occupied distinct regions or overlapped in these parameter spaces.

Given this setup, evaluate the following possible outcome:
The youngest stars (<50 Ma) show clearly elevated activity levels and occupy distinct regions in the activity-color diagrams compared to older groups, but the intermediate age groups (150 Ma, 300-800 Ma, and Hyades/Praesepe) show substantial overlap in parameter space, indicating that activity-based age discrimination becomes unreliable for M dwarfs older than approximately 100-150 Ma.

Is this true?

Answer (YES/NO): NO